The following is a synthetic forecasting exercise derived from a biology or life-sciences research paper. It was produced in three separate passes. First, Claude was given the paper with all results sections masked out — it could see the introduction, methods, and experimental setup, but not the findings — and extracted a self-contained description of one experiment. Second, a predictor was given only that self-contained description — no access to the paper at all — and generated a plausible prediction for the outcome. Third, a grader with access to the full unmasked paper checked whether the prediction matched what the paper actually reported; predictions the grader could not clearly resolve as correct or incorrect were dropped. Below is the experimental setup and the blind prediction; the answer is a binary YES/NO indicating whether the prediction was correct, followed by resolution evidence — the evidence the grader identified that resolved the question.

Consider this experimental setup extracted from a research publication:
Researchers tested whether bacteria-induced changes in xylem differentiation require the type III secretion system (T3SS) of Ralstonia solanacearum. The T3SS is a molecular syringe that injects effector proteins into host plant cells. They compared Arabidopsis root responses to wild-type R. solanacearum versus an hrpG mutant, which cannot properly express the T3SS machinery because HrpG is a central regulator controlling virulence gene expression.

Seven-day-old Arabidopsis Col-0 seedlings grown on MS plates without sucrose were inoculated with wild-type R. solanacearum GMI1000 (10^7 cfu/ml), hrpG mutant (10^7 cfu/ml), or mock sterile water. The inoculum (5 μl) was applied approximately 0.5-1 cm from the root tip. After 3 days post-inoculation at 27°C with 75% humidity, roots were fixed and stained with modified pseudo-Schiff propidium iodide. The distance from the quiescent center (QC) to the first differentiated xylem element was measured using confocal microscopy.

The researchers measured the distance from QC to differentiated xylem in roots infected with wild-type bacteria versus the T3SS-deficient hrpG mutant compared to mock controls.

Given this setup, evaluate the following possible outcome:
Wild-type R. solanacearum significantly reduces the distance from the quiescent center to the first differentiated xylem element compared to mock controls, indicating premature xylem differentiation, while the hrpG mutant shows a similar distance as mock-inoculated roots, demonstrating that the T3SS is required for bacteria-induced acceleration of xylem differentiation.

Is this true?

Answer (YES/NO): YES